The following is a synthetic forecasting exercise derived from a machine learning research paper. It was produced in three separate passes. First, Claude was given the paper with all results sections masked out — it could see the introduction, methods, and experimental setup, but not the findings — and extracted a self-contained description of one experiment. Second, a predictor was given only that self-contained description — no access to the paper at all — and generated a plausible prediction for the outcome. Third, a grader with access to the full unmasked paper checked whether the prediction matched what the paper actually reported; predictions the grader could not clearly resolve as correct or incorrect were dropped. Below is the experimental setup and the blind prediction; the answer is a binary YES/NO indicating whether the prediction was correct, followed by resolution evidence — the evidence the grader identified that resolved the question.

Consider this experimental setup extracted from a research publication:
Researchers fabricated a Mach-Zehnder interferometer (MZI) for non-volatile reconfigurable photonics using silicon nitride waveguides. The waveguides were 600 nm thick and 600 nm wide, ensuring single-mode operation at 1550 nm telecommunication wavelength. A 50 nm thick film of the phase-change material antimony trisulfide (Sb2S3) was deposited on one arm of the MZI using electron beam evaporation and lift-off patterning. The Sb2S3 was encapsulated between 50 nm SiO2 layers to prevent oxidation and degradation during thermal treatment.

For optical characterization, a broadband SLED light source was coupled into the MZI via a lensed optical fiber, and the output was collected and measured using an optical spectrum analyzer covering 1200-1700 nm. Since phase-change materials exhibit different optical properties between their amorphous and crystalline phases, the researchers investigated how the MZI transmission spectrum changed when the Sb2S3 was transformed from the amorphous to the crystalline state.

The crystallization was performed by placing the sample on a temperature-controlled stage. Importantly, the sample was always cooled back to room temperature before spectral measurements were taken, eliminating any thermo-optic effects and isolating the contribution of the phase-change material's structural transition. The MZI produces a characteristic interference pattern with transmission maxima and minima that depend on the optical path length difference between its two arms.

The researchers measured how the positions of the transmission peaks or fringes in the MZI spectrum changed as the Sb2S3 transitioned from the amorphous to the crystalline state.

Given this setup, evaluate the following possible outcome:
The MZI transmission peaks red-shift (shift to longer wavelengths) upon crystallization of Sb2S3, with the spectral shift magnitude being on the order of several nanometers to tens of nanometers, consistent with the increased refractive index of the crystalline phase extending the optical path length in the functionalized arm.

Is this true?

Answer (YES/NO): YES